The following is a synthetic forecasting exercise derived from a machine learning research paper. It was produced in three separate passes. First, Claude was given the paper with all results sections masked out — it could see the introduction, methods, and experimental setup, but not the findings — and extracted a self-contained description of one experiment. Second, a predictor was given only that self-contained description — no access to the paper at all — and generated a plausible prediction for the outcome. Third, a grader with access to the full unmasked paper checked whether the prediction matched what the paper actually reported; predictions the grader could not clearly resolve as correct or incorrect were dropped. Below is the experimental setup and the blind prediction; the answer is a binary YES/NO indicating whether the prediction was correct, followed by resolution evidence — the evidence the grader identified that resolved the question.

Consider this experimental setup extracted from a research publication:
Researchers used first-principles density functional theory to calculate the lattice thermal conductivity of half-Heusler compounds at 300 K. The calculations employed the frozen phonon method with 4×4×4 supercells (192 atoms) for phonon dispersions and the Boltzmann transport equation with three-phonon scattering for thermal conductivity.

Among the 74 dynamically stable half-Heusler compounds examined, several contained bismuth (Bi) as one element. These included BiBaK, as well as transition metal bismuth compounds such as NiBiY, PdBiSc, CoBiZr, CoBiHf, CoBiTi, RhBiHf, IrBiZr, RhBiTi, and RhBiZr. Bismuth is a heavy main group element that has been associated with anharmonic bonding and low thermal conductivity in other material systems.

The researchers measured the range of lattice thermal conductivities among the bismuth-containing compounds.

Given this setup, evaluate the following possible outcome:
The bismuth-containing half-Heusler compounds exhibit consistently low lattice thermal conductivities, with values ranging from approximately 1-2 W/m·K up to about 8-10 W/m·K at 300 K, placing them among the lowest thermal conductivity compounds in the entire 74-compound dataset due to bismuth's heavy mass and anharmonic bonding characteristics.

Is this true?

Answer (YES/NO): NO